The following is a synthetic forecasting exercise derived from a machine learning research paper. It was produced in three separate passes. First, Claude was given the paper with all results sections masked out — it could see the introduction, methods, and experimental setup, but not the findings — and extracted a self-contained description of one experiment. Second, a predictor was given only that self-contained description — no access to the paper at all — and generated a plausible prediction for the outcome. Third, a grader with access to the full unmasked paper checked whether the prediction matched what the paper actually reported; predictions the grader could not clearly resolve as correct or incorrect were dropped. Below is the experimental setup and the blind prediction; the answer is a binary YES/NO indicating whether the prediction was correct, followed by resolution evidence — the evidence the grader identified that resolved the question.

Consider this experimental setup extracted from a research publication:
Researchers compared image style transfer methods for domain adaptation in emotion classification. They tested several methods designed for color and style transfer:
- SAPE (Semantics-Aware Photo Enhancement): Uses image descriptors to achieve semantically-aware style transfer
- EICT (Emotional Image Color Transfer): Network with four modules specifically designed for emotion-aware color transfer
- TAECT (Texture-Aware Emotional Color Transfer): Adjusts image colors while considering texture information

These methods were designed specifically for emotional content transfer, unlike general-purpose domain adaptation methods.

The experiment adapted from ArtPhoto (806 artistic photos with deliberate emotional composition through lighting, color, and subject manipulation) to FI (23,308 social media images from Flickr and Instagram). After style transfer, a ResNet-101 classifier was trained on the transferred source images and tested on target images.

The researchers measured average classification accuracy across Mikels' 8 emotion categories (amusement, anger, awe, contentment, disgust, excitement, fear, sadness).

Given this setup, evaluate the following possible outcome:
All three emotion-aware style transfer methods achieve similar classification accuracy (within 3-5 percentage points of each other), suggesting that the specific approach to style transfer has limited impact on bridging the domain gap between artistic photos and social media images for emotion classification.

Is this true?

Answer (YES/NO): YES